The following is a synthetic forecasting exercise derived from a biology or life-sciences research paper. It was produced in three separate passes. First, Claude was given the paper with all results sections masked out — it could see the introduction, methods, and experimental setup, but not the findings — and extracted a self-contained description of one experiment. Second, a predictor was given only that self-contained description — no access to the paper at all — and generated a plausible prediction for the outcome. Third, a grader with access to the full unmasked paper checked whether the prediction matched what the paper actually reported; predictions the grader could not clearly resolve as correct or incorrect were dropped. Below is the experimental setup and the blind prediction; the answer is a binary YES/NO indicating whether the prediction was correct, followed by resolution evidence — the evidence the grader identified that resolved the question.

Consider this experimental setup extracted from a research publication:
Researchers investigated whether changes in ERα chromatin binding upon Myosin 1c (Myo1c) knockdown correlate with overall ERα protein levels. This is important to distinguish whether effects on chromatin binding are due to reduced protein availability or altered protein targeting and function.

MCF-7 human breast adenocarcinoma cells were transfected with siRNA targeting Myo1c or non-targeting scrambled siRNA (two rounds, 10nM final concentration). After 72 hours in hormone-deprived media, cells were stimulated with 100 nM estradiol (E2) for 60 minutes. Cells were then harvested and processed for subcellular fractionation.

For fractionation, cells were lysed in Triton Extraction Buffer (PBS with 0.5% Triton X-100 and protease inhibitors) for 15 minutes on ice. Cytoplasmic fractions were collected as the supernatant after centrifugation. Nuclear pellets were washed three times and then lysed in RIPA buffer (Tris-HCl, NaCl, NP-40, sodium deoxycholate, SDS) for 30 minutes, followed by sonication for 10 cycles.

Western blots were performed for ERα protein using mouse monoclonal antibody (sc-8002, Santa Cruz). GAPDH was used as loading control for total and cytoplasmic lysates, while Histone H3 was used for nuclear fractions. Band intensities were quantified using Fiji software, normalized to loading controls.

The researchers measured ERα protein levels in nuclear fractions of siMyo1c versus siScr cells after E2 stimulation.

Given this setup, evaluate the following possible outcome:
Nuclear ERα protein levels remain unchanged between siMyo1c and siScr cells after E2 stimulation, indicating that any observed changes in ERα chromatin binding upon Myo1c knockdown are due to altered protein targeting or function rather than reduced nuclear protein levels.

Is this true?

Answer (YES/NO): YES